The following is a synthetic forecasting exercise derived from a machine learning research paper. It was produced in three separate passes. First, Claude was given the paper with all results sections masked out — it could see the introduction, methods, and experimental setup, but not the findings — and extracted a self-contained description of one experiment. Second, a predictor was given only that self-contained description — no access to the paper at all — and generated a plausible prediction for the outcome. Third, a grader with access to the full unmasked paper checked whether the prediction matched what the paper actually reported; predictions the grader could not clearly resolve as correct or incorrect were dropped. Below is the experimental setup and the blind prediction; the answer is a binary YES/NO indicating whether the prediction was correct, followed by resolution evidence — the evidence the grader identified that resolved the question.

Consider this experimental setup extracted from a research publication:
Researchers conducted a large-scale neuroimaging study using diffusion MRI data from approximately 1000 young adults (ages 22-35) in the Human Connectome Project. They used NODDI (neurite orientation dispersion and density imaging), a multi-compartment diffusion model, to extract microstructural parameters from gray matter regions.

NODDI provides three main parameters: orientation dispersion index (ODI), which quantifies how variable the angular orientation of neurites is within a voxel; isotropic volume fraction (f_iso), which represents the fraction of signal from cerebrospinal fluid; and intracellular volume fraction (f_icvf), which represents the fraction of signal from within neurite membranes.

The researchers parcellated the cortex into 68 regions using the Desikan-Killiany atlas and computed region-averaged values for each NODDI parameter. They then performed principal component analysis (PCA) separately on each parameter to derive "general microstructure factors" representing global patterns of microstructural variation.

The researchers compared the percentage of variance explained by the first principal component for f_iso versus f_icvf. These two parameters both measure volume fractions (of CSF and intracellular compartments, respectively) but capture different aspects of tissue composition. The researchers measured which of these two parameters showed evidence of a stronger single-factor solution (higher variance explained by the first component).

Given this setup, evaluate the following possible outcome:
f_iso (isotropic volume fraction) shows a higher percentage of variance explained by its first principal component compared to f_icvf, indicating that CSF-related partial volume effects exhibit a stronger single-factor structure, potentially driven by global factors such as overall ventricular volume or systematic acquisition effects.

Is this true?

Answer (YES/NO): YES